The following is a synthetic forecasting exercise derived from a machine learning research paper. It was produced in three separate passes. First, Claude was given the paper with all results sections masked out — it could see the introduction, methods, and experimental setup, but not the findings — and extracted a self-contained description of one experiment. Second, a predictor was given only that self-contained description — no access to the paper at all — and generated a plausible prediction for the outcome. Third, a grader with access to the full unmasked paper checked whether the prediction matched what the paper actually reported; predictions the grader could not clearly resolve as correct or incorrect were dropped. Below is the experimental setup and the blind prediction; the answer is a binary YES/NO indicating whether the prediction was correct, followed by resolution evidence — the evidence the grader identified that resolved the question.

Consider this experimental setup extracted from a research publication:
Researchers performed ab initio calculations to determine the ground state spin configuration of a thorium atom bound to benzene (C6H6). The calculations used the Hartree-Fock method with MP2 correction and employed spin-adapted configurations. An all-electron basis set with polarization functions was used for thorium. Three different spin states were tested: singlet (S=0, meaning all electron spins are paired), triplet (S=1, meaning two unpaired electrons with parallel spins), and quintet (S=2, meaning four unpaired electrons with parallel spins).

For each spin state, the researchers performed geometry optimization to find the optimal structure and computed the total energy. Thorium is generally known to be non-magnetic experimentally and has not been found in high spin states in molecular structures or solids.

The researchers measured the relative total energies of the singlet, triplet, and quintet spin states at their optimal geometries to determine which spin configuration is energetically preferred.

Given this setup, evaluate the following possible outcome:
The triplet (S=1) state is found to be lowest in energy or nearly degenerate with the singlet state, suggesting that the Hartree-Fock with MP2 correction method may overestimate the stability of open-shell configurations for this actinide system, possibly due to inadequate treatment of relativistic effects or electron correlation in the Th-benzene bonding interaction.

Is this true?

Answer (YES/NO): NO